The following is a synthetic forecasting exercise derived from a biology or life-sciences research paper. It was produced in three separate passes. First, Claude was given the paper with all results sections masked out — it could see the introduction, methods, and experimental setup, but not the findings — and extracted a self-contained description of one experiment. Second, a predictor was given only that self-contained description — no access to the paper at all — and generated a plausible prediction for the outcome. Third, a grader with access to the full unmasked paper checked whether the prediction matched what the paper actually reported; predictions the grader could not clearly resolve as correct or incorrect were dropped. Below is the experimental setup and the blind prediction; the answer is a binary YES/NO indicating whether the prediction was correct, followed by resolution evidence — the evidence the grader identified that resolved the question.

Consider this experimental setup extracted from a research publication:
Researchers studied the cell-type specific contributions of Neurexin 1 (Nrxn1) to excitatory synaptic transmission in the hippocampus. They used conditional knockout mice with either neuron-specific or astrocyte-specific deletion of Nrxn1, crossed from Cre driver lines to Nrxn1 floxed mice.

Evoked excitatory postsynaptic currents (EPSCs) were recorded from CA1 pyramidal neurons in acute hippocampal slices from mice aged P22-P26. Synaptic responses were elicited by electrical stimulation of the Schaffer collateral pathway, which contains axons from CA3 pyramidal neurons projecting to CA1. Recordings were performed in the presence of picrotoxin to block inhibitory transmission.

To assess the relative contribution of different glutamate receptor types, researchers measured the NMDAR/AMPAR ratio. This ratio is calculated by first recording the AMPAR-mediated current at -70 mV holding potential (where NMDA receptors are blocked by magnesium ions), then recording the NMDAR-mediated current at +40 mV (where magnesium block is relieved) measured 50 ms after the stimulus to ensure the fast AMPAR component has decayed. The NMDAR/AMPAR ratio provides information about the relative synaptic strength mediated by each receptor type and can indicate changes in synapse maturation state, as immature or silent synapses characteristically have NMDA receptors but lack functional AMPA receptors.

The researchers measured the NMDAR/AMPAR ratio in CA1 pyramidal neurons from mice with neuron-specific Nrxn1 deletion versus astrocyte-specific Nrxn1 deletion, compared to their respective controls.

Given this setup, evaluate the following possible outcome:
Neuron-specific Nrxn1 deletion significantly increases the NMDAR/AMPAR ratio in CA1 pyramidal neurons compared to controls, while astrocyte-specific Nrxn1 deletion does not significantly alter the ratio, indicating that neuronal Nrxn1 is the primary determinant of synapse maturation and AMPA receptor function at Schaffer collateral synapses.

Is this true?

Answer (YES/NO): NO